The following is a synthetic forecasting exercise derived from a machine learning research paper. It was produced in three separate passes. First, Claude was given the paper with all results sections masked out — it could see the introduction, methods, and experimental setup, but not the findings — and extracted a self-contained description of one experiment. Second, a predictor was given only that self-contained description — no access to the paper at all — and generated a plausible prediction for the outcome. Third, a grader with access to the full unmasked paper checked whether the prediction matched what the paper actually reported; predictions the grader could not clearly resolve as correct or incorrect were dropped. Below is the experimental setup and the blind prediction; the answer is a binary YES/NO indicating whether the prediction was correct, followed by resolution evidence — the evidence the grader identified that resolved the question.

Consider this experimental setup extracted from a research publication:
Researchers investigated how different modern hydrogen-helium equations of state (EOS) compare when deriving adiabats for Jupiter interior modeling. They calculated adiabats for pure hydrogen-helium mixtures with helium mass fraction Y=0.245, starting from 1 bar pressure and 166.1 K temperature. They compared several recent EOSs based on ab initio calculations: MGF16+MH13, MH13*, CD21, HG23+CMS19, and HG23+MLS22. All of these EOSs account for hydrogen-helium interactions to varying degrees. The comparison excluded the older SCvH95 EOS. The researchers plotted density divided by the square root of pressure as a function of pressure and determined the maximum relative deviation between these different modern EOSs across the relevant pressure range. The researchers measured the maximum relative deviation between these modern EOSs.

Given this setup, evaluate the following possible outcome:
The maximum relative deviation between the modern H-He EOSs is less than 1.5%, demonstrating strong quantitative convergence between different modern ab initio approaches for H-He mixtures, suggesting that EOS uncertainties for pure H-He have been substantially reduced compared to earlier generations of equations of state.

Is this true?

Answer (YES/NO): NO